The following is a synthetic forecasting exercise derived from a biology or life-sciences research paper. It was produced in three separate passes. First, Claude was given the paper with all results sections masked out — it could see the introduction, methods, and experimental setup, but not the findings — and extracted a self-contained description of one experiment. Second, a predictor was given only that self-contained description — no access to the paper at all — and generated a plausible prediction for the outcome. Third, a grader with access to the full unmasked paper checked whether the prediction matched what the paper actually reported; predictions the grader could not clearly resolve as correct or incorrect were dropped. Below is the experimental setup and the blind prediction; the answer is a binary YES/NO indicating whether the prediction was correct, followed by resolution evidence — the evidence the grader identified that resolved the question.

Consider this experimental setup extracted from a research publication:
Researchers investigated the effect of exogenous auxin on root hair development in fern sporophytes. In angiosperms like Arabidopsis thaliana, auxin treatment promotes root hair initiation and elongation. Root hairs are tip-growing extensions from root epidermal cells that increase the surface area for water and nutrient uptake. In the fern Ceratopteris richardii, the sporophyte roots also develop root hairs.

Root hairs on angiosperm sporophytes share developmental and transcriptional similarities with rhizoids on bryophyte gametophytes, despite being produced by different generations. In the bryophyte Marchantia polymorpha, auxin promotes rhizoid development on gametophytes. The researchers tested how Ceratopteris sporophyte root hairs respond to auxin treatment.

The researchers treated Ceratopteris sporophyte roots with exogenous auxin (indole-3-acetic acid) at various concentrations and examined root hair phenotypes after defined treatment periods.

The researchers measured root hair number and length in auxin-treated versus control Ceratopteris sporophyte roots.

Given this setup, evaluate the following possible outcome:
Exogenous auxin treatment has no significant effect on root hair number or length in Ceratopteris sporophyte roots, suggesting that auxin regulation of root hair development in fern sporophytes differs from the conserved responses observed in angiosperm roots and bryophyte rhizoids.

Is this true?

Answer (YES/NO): NO